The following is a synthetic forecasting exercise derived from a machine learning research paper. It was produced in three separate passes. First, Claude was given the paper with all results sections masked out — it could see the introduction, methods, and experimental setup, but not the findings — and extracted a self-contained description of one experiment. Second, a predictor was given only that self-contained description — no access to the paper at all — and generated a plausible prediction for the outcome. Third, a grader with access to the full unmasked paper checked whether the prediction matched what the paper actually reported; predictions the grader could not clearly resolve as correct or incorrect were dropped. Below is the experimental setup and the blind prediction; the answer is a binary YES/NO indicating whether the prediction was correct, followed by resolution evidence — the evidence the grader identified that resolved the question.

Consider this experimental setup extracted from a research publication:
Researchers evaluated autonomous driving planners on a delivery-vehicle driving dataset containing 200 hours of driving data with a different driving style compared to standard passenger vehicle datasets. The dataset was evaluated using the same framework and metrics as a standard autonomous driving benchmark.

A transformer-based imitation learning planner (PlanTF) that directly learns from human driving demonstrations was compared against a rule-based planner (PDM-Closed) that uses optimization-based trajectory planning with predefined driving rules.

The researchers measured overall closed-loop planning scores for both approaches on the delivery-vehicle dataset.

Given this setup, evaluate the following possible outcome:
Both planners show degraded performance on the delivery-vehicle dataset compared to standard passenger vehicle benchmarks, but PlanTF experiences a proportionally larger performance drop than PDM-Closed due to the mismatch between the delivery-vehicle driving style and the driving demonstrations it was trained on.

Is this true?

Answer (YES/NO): NO